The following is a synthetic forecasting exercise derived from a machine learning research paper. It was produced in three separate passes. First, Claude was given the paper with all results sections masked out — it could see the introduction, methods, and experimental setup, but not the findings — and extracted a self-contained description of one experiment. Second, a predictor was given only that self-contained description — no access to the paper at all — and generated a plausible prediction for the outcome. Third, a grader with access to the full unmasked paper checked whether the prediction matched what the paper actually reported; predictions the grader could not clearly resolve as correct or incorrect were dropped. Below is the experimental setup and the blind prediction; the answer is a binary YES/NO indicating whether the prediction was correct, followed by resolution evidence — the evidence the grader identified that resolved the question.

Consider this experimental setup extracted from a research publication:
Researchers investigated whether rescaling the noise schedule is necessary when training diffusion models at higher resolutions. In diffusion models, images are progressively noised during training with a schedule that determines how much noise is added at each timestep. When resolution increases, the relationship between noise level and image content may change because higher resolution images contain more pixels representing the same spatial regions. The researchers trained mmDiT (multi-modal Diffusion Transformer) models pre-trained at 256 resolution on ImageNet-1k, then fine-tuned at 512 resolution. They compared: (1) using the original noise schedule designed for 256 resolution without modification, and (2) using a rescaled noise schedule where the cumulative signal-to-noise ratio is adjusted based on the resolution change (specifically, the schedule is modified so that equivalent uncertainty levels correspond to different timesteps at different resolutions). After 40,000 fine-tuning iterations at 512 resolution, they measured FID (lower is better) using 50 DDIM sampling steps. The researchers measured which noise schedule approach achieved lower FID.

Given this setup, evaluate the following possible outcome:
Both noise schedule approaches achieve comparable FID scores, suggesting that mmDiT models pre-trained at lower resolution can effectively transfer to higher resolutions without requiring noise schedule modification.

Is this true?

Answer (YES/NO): NO